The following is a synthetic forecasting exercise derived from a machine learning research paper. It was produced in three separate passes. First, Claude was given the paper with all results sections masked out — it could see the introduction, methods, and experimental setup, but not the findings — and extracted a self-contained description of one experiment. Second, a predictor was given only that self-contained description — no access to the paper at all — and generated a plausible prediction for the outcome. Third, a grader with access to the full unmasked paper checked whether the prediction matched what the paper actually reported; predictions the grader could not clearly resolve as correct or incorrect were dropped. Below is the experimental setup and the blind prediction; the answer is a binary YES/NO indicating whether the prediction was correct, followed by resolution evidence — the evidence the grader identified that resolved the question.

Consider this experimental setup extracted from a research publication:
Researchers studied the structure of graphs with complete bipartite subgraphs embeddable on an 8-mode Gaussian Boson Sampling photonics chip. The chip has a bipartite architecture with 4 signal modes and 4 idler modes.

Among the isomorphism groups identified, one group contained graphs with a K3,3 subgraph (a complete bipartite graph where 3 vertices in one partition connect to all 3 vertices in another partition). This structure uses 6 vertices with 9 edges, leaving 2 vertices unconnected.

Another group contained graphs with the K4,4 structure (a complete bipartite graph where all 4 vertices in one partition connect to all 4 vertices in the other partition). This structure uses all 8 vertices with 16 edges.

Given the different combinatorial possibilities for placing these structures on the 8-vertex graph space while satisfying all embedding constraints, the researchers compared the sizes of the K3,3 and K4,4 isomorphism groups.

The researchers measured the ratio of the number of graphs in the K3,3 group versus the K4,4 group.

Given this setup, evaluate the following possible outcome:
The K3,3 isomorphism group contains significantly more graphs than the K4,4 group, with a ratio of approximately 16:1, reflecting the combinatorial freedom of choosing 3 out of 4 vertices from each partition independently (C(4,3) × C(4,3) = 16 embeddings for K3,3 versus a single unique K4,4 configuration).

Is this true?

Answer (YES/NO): NO